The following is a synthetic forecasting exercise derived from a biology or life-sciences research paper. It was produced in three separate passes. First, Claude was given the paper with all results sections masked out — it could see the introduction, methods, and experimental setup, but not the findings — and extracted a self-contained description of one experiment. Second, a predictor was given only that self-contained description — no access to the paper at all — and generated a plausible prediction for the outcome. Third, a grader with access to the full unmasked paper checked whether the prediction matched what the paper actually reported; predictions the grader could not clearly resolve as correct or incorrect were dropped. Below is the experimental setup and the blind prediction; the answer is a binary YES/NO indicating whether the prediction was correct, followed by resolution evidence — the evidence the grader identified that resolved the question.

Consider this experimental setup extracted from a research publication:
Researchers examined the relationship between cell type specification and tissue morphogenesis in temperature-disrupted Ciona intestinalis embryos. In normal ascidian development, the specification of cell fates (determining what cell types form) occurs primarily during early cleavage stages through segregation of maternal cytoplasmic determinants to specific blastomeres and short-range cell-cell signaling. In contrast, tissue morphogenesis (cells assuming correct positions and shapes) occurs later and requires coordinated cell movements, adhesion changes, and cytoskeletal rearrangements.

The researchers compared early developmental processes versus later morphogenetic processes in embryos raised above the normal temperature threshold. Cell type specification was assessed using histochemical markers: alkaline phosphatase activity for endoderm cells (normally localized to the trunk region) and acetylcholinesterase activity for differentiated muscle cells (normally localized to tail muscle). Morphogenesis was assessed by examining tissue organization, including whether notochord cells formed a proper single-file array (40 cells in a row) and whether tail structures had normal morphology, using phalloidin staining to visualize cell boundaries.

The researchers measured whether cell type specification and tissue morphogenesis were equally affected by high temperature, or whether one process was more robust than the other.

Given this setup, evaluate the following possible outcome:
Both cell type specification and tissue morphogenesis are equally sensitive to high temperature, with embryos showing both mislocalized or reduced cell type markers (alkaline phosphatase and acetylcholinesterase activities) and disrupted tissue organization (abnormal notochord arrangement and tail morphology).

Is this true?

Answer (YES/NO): NO